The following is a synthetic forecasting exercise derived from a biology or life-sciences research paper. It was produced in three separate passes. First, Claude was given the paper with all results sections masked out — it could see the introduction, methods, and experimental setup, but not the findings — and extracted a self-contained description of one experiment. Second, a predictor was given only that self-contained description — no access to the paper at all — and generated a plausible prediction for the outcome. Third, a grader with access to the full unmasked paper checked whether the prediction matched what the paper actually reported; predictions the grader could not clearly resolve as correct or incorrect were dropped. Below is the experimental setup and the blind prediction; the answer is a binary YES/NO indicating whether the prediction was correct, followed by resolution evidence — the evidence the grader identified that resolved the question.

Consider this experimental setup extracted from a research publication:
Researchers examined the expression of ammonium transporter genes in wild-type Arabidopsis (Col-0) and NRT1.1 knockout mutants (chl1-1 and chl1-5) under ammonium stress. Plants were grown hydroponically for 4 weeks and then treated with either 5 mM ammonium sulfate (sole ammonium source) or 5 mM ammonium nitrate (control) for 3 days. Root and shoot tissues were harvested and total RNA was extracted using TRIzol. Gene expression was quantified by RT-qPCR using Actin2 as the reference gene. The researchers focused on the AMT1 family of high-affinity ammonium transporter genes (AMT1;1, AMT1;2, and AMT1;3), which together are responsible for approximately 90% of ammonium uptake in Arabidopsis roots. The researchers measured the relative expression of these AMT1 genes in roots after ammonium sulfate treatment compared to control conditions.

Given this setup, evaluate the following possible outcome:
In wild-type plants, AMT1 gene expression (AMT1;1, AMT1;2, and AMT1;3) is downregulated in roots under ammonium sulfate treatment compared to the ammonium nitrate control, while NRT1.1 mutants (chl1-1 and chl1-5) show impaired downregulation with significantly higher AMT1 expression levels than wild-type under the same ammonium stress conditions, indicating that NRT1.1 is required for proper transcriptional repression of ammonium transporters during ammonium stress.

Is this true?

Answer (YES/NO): NO